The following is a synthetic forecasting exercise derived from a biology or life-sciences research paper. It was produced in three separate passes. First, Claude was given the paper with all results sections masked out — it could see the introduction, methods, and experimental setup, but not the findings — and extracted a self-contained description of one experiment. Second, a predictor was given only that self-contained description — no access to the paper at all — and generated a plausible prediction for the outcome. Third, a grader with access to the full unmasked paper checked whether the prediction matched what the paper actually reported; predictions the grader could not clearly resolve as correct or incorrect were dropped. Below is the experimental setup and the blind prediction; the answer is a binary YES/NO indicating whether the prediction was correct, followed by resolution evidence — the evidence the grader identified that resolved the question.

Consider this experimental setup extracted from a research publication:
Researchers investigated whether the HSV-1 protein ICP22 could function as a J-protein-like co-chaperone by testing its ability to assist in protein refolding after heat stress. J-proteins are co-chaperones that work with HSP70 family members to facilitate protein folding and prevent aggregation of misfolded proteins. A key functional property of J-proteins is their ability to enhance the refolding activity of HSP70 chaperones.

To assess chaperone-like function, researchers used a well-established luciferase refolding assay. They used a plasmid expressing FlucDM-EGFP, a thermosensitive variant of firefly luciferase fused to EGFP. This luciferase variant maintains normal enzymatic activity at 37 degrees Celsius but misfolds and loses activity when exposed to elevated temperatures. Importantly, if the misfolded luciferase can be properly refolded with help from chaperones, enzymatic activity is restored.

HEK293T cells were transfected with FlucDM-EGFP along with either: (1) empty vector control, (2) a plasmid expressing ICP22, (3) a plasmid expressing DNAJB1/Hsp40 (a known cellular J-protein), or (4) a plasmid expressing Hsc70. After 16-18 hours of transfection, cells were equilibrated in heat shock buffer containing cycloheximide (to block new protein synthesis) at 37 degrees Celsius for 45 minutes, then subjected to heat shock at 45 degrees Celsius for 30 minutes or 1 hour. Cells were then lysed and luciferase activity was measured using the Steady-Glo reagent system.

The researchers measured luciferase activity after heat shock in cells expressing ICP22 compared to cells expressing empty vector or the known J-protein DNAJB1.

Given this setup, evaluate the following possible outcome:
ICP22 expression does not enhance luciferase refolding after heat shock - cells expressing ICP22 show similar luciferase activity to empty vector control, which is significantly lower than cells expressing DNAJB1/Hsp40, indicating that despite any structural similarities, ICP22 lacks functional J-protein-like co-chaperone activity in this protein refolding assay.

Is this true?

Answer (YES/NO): NO